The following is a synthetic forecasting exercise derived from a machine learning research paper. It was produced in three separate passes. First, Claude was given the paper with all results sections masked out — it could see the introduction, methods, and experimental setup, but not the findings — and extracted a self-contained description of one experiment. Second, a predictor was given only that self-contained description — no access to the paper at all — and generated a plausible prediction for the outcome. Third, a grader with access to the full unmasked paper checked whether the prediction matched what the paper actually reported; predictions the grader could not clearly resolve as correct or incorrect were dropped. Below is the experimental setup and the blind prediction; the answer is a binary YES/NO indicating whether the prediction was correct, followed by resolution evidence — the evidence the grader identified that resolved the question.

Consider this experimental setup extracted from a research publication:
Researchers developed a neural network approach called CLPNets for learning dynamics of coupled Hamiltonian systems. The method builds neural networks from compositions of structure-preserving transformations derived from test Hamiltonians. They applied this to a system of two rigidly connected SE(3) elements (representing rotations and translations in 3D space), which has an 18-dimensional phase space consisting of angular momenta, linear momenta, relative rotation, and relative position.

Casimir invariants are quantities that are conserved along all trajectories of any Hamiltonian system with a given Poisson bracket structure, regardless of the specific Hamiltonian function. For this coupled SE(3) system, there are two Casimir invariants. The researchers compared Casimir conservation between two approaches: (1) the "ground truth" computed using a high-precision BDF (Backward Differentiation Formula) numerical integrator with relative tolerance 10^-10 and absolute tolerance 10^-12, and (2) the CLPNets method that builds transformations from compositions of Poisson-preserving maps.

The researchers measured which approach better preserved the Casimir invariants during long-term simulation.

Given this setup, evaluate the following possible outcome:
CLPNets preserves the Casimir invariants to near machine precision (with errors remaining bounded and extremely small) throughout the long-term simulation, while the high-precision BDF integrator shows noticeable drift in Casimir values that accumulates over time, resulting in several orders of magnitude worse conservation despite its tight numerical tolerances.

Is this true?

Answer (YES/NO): YES